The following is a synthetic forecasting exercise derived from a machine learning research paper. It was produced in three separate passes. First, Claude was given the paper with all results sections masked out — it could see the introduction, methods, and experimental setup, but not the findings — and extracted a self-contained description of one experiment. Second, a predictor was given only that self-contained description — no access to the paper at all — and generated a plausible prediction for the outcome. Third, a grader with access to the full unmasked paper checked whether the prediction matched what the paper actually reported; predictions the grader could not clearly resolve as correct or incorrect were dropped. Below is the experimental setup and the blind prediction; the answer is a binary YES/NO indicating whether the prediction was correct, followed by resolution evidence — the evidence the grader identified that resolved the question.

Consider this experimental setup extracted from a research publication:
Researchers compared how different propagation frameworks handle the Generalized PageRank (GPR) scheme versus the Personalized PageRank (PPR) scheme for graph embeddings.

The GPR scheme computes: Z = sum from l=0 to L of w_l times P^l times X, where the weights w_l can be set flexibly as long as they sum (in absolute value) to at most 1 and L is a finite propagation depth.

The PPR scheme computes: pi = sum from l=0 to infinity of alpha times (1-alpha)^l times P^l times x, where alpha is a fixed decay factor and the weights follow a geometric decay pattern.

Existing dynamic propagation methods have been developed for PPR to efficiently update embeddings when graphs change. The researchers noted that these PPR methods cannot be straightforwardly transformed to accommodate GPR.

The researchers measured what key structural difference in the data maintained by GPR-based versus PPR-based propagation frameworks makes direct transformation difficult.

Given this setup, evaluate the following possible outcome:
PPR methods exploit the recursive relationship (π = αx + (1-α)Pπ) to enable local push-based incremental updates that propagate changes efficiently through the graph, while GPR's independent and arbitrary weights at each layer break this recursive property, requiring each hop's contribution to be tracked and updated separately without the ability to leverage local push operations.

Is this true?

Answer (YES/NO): NO